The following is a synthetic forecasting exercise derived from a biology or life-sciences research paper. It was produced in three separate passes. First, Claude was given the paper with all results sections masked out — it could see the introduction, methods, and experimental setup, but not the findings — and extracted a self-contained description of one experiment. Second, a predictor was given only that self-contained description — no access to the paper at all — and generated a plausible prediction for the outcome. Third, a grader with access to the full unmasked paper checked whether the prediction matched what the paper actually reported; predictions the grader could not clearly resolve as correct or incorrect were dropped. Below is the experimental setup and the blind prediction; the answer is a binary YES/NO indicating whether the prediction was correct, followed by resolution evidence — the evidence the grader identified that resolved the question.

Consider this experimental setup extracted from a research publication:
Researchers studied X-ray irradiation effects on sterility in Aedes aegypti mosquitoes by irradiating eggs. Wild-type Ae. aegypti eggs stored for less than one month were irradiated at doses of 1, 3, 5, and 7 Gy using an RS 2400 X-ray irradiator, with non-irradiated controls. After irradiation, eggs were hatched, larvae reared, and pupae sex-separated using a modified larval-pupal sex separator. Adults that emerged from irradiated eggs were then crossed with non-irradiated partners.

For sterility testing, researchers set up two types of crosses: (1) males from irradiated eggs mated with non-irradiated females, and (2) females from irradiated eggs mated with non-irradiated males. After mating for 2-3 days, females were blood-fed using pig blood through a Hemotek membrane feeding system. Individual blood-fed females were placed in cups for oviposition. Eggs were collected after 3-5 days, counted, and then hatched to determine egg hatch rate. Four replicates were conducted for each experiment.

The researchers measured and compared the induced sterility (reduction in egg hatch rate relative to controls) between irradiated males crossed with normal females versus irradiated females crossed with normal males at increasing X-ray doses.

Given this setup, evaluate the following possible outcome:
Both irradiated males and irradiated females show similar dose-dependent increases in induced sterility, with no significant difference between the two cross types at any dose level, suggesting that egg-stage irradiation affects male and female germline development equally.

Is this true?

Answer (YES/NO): NO